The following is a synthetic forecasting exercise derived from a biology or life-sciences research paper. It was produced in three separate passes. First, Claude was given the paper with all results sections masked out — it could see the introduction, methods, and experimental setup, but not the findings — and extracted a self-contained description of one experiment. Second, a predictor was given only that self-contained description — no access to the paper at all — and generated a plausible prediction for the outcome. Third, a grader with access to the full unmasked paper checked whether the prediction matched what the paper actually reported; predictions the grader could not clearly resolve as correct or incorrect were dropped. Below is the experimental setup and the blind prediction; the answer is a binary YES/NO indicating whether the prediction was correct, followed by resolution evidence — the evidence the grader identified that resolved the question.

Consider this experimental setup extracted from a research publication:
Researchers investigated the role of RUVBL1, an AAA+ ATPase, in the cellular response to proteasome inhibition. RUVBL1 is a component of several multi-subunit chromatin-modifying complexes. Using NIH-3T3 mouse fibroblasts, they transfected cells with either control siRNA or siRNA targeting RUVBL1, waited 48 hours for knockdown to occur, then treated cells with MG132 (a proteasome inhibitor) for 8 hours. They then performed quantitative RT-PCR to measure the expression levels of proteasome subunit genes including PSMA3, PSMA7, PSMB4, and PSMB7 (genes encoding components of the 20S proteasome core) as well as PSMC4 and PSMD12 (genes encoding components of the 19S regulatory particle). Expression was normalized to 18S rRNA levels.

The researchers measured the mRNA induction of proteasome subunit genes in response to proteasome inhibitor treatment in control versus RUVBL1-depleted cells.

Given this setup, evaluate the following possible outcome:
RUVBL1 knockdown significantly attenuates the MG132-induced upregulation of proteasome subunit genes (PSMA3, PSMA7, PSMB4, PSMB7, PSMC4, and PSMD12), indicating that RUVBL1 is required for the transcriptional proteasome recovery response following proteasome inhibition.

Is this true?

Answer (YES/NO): YES